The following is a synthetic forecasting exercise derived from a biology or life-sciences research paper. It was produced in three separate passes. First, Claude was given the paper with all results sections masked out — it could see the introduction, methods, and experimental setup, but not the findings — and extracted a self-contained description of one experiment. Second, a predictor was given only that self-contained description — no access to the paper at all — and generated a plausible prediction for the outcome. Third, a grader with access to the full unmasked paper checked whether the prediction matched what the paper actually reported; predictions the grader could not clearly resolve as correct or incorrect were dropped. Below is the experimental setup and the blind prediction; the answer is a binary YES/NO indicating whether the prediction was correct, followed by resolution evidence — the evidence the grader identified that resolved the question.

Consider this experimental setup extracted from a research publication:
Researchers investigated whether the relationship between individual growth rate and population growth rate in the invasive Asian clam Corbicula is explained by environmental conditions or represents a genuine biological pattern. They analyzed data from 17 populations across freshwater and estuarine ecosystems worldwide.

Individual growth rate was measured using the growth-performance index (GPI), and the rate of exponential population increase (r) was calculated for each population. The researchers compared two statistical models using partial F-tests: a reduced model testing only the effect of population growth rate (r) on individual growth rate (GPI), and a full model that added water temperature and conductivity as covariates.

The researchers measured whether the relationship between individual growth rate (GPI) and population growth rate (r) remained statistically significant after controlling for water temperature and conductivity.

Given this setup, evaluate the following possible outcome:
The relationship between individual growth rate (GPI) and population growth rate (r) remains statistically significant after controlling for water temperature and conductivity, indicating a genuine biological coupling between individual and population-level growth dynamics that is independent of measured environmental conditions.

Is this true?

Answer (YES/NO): NO